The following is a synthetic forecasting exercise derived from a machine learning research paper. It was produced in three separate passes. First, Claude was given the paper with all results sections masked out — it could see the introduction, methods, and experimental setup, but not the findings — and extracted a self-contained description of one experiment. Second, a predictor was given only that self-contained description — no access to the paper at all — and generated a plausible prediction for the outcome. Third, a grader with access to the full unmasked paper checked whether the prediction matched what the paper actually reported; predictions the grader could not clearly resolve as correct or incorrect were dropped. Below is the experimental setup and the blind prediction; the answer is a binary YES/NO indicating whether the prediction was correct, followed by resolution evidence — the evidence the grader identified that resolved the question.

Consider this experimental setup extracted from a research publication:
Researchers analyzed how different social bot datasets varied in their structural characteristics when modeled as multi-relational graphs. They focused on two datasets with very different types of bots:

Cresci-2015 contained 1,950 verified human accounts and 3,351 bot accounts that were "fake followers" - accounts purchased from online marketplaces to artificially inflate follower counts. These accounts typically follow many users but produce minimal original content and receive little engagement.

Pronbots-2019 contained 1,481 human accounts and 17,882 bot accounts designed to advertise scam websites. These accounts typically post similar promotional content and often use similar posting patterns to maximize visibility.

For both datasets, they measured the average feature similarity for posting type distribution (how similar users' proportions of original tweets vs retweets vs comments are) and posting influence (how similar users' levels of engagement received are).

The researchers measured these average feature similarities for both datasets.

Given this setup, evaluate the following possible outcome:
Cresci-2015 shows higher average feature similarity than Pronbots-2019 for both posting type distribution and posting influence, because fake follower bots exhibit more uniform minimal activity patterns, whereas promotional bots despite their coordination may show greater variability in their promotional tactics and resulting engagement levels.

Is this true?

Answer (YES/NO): NO